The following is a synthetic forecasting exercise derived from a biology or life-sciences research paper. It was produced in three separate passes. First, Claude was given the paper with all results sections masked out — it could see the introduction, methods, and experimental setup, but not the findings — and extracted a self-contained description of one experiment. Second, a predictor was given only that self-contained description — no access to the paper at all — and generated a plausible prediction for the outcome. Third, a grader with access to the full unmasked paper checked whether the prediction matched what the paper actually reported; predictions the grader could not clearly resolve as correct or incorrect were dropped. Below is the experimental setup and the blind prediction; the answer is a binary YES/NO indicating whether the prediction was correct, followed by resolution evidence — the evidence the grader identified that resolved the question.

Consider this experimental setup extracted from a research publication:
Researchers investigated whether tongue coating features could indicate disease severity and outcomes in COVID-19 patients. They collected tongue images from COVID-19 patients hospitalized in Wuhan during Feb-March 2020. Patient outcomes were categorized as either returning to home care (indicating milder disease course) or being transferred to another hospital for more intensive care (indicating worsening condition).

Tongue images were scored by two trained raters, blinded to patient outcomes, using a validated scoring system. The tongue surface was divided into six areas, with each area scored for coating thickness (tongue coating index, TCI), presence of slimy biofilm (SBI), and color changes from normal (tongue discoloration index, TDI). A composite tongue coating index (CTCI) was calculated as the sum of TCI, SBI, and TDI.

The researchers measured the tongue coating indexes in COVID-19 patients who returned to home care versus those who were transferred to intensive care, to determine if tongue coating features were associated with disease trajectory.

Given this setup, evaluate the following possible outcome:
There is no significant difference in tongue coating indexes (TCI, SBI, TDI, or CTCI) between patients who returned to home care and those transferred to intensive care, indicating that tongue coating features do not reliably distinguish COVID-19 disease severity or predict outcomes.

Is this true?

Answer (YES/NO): NO